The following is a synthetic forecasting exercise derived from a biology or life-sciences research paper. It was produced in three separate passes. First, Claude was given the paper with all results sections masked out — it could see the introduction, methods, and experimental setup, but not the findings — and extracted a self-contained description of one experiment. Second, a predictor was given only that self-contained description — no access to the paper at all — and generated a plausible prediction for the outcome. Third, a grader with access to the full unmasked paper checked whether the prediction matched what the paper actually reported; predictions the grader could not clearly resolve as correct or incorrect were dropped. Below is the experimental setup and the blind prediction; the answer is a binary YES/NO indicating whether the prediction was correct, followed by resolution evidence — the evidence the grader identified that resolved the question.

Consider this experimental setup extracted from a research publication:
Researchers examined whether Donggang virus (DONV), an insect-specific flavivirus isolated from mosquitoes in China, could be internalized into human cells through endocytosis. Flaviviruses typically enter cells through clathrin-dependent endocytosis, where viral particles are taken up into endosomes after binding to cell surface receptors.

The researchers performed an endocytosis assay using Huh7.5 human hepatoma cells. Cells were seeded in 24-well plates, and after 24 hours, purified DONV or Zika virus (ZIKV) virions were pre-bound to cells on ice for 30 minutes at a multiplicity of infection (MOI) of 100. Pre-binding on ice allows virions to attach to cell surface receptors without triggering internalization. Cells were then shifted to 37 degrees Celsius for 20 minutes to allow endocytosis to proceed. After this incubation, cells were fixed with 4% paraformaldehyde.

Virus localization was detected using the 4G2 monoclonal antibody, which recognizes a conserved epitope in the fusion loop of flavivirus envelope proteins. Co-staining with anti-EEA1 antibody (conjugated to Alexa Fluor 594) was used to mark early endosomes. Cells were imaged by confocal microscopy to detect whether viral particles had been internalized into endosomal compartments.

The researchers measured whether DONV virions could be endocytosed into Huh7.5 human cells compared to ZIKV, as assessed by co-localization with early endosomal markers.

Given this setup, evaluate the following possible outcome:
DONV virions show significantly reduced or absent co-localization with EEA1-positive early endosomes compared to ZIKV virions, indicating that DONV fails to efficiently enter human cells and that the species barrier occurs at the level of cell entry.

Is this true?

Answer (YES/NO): NO